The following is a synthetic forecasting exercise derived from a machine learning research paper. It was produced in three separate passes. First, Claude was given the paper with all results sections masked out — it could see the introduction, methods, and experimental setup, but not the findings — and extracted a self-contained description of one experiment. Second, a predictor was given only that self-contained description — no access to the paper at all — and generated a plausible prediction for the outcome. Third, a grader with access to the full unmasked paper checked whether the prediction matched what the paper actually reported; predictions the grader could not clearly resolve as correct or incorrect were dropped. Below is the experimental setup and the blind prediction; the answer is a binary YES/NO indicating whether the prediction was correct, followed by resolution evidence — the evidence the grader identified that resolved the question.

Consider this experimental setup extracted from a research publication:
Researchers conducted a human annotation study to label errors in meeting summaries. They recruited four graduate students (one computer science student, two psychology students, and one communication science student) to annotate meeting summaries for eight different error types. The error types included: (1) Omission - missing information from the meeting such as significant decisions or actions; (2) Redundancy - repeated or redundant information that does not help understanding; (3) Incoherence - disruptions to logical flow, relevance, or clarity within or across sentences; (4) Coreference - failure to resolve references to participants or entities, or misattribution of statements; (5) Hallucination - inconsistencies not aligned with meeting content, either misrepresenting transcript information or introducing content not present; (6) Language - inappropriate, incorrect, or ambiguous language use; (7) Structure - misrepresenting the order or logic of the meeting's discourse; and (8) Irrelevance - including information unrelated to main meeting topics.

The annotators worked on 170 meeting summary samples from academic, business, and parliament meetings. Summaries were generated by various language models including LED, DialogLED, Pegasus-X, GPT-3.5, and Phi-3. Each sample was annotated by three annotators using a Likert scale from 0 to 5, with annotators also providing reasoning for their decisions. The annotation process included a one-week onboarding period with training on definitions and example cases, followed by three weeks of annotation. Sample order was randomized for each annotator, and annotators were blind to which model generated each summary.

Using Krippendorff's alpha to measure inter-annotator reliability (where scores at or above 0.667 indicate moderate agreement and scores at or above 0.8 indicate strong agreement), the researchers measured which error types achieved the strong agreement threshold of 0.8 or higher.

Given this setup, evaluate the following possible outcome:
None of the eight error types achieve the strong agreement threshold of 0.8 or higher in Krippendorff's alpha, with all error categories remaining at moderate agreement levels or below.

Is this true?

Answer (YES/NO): NO